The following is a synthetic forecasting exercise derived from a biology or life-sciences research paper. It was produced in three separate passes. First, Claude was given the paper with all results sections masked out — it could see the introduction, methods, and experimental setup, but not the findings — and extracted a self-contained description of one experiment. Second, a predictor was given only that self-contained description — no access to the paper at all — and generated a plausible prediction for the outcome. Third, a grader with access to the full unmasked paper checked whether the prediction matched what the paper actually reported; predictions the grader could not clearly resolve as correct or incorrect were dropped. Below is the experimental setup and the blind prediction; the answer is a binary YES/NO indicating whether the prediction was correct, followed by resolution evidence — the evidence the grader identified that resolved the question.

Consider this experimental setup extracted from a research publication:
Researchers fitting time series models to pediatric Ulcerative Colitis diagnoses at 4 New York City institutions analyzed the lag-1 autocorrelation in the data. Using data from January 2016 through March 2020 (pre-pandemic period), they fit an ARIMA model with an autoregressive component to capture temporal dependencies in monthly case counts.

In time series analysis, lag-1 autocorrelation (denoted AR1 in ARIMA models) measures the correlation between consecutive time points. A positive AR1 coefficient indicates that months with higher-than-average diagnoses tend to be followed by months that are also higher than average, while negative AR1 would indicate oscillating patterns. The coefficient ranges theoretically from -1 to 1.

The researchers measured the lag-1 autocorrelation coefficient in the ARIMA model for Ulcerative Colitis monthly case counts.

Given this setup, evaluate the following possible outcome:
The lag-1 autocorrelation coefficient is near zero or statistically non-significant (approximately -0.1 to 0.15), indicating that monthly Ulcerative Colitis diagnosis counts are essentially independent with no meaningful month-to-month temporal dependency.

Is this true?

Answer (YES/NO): NO